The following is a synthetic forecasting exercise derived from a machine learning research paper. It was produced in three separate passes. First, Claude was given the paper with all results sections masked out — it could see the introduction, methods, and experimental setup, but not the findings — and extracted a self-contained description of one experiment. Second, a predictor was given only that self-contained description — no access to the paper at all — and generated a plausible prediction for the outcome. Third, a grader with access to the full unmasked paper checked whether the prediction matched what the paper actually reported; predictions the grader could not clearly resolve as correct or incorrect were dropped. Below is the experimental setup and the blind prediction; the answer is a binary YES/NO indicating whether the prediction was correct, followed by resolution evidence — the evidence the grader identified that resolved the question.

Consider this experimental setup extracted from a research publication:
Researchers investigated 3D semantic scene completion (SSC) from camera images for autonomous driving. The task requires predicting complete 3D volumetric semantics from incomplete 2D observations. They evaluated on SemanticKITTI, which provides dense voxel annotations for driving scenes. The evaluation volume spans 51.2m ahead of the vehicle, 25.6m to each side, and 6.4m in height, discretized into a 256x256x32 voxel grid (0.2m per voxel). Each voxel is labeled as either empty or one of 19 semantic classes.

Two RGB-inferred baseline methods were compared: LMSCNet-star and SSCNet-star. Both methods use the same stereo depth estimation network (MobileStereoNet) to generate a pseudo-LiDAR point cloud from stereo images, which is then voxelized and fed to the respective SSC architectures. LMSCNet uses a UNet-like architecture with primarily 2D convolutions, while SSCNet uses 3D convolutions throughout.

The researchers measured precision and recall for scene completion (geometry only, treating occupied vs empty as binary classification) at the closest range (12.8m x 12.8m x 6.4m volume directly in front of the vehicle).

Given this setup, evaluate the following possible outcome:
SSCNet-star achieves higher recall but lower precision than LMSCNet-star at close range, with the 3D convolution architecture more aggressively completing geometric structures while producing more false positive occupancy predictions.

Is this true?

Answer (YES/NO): YES